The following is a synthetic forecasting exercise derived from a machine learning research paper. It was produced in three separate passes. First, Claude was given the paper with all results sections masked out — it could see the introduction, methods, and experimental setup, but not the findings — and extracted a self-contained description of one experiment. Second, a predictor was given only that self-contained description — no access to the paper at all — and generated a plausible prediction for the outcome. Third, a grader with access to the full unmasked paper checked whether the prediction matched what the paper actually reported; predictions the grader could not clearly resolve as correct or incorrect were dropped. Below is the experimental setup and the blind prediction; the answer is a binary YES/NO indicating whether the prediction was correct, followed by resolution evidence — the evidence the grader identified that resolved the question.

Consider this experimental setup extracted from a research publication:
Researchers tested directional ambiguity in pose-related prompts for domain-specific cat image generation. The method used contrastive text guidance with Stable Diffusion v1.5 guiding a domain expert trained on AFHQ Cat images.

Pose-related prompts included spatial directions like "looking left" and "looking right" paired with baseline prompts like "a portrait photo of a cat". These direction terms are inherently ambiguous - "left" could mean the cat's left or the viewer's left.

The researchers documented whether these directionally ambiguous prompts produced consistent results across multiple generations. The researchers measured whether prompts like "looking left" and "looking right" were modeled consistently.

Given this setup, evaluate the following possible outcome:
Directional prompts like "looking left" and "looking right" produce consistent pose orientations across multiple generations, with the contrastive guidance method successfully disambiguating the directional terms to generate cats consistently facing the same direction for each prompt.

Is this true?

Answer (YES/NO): NO